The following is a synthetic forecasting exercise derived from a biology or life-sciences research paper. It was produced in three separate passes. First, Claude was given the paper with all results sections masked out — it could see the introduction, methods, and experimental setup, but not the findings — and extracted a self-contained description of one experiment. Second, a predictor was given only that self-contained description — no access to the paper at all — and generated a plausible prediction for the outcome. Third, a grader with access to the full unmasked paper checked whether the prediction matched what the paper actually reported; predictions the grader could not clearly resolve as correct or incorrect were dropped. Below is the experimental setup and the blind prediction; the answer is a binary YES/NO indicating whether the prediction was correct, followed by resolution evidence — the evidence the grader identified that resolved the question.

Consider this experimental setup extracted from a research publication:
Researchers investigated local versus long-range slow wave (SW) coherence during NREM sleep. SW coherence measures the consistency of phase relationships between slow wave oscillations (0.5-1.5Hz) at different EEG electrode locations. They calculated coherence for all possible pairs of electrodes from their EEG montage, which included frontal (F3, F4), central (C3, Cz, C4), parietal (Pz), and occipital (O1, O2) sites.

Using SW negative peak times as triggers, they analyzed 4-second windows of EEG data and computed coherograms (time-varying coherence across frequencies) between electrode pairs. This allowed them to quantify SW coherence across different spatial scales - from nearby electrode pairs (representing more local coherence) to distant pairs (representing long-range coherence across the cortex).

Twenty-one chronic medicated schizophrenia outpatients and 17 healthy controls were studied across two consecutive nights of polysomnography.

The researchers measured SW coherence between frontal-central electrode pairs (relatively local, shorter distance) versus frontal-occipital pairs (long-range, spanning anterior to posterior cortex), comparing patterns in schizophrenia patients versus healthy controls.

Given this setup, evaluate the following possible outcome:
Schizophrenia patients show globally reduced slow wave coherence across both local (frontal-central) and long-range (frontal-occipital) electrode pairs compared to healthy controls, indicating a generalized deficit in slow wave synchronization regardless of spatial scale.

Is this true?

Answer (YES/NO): NO